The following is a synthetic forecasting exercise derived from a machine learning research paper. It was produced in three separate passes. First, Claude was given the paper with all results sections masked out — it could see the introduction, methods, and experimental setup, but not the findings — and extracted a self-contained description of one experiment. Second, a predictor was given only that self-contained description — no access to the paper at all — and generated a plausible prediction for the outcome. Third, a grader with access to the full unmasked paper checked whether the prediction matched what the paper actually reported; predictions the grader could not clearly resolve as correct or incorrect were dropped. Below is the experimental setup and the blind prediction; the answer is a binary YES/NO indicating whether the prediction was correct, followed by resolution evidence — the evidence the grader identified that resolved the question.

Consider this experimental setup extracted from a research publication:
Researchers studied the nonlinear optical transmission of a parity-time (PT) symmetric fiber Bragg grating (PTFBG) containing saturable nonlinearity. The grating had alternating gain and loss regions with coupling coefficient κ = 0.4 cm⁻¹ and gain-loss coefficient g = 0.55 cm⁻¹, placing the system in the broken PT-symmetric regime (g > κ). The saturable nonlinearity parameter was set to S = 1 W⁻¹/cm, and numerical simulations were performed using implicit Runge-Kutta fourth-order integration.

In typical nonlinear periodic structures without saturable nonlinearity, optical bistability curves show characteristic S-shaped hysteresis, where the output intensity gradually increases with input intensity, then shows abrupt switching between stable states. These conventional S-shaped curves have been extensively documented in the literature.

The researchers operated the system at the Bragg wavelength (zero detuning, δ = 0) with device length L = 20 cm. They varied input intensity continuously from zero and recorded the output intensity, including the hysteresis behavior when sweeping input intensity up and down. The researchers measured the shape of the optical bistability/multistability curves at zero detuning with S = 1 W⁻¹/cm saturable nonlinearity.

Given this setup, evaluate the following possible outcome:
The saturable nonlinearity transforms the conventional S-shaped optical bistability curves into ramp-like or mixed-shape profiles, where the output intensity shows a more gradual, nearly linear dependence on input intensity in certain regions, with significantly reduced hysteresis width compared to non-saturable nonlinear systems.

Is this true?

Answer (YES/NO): NO